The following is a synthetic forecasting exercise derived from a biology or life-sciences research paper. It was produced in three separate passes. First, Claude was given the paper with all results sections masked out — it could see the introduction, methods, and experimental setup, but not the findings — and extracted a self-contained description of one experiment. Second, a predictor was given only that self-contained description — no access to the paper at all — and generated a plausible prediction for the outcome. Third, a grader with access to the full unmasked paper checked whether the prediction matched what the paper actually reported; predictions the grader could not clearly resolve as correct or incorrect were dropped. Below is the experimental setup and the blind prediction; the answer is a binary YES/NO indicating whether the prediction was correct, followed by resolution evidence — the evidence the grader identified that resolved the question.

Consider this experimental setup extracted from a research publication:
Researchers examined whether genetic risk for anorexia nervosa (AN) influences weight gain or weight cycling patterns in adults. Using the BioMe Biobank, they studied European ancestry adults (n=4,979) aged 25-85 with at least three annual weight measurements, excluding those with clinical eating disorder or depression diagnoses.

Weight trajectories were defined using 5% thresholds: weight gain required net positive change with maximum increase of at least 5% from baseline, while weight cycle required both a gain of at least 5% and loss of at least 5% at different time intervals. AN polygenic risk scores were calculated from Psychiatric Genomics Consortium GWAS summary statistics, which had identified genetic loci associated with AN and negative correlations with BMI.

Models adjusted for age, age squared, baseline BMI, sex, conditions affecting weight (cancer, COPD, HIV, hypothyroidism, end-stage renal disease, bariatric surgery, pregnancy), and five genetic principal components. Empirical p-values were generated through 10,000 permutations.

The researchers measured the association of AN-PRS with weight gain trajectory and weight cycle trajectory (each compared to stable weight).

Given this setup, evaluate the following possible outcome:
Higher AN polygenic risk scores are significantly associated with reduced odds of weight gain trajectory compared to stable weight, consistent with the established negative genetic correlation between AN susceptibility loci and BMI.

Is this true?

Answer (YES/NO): NO